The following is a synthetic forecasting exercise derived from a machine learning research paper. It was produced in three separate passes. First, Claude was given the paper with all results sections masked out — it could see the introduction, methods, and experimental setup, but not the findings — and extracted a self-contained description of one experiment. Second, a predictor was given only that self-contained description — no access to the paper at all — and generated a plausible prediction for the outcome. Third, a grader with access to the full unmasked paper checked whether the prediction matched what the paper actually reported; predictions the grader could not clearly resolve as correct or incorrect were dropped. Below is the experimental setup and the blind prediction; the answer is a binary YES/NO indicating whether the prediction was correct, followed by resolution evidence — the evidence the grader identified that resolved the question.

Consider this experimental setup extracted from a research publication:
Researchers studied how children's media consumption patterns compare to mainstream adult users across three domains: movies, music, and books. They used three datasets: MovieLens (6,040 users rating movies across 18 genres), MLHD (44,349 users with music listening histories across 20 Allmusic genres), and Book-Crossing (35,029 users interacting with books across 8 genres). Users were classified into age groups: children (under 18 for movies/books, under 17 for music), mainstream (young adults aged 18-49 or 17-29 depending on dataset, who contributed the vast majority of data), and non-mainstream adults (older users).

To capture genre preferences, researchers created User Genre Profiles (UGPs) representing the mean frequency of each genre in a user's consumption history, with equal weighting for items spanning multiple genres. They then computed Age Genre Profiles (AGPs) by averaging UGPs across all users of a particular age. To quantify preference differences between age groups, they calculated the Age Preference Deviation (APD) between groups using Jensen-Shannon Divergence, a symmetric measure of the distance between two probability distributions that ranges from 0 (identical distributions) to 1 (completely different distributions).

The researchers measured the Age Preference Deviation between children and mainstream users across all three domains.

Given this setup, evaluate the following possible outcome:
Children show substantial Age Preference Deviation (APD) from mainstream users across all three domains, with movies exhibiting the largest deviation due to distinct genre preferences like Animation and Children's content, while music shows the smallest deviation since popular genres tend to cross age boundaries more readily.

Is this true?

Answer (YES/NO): NO